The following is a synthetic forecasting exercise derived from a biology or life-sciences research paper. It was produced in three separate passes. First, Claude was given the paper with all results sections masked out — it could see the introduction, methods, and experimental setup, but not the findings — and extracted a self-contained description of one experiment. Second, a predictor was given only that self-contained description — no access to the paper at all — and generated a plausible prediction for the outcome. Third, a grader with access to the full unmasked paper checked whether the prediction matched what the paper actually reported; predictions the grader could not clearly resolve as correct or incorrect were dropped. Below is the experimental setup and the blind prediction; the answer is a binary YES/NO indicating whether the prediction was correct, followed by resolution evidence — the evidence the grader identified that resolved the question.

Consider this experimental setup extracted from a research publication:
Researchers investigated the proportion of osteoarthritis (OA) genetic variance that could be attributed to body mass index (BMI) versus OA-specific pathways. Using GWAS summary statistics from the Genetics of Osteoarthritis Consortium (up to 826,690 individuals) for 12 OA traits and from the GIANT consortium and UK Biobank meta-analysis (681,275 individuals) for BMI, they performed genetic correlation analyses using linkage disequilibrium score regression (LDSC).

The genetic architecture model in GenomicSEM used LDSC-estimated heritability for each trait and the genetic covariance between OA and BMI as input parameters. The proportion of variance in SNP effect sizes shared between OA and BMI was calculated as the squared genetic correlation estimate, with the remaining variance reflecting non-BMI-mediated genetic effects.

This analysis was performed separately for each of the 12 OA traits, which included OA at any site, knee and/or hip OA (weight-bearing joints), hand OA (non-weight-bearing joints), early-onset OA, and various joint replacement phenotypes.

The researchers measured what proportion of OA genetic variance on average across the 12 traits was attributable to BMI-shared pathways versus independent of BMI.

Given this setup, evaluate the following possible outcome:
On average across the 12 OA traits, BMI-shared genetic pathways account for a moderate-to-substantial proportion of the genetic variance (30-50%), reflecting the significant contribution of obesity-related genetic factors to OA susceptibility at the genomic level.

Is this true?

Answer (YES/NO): NO